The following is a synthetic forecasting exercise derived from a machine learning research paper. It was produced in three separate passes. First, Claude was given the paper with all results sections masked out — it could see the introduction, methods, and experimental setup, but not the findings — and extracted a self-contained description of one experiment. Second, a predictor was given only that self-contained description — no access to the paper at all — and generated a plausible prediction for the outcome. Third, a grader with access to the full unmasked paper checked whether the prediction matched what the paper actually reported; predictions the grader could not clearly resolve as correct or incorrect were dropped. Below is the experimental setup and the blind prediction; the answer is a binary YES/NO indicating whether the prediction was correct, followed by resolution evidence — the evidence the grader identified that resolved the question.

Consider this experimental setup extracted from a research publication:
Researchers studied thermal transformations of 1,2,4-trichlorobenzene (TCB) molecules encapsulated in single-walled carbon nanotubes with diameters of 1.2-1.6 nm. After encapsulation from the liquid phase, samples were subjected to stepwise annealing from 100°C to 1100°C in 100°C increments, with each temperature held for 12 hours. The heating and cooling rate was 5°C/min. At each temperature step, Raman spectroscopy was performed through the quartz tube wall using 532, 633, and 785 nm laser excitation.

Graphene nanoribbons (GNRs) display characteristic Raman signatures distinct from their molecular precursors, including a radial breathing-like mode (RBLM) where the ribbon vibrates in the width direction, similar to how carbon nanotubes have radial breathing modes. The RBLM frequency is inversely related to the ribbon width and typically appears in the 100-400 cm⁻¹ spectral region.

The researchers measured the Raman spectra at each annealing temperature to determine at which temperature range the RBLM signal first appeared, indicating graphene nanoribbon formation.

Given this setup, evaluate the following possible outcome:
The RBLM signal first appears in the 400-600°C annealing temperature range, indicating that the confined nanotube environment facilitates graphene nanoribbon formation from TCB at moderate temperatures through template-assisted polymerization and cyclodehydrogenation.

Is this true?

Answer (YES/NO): YES